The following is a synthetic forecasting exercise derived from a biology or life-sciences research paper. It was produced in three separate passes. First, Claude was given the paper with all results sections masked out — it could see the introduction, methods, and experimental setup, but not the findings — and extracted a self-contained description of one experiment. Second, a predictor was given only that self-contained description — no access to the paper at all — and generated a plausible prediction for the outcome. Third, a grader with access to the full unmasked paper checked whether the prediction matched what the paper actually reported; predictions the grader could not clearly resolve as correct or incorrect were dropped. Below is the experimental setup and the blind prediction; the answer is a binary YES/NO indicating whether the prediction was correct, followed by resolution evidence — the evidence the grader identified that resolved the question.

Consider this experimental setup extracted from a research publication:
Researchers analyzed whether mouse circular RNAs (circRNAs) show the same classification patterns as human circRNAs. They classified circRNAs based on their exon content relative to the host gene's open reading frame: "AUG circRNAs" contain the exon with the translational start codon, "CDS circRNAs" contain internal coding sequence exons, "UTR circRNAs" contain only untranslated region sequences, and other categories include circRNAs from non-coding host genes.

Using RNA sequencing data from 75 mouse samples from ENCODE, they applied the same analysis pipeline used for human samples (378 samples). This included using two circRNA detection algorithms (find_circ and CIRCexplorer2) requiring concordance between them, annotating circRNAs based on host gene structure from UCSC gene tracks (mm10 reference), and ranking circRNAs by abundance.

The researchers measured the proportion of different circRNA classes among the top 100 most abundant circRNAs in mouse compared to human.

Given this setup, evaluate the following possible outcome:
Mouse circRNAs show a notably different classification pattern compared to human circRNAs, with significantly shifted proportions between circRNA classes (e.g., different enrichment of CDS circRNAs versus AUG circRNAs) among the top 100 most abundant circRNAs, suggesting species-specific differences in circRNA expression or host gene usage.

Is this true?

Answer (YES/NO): NO